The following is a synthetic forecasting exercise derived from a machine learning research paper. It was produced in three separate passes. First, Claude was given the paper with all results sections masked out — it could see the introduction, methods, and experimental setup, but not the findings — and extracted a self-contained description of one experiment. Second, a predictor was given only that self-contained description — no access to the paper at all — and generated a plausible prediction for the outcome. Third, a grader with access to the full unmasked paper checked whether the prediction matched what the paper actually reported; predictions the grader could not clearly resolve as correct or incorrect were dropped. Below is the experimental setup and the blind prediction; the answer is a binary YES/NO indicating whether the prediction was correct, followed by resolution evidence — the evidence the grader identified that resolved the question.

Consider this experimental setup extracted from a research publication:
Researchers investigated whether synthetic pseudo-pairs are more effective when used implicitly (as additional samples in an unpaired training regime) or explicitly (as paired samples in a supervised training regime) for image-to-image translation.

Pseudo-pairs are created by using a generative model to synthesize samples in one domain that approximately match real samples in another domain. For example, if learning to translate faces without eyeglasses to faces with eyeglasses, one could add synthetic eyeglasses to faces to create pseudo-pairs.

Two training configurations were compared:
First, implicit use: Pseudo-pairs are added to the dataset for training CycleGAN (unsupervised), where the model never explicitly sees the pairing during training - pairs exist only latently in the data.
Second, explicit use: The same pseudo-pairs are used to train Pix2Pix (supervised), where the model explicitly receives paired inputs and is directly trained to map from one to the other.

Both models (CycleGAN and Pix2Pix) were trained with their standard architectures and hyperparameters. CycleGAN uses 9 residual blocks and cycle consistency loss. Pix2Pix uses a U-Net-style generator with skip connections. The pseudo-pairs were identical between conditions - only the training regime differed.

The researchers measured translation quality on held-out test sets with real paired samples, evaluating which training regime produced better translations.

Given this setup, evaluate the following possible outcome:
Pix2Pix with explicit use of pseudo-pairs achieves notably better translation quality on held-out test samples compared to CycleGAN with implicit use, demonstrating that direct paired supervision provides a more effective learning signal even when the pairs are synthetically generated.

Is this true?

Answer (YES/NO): NO